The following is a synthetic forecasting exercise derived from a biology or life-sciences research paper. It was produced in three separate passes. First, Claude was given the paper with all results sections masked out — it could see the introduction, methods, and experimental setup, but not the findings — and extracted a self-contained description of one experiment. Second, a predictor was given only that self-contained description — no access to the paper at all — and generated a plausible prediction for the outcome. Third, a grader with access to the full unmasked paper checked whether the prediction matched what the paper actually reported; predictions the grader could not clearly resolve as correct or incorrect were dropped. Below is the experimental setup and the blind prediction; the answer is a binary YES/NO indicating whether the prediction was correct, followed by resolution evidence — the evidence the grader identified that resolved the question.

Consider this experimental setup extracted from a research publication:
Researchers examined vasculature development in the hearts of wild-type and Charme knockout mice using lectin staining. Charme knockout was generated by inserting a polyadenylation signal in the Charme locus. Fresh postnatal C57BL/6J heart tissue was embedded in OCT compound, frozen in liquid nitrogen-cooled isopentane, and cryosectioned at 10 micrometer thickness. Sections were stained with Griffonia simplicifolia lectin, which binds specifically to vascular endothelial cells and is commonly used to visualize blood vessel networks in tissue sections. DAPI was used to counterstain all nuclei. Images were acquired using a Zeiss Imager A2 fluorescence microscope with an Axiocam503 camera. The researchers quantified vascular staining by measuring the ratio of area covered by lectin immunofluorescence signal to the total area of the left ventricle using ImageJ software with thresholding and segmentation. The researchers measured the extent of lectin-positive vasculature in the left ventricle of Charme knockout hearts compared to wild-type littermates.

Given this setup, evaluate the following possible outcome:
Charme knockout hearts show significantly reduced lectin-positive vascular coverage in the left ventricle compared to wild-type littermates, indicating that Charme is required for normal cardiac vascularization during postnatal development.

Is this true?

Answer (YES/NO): NO